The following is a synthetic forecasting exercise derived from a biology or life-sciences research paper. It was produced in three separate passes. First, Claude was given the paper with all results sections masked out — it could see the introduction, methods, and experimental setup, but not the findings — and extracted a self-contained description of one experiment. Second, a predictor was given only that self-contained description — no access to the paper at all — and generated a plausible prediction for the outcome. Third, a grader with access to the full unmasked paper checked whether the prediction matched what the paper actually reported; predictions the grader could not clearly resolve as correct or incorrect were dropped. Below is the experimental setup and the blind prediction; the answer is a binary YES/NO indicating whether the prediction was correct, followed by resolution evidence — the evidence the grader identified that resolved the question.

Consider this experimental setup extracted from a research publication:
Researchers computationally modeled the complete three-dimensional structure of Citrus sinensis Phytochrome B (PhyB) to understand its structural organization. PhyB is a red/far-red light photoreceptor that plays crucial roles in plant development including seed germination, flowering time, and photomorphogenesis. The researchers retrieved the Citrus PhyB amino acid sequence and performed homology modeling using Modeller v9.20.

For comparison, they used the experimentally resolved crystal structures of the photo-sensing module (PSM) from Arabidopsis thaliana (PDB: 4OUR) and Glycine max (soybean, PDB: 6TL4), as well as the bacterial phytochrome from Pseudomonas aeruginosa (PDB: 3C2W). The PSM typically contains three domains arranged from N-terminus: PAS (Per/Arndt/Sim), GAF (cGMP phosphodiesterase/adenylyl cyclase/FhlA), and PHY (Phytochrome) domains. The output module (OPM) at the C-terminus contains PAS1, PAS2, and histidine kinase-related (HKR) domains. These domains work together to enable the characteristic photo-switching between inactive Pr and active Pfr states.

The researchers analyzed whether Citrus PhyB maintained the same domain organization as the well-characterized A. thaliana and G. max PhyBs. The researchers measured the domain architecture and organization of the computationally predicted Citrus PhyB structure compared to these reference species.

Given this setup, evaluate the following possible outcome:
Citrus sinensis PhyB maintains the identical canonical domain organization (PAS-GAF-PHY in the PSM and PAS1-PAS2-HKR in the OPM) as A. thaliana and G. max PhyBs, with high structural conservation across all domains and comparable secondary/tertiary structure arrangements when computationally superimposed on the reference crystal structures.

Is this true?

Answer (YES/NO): NO